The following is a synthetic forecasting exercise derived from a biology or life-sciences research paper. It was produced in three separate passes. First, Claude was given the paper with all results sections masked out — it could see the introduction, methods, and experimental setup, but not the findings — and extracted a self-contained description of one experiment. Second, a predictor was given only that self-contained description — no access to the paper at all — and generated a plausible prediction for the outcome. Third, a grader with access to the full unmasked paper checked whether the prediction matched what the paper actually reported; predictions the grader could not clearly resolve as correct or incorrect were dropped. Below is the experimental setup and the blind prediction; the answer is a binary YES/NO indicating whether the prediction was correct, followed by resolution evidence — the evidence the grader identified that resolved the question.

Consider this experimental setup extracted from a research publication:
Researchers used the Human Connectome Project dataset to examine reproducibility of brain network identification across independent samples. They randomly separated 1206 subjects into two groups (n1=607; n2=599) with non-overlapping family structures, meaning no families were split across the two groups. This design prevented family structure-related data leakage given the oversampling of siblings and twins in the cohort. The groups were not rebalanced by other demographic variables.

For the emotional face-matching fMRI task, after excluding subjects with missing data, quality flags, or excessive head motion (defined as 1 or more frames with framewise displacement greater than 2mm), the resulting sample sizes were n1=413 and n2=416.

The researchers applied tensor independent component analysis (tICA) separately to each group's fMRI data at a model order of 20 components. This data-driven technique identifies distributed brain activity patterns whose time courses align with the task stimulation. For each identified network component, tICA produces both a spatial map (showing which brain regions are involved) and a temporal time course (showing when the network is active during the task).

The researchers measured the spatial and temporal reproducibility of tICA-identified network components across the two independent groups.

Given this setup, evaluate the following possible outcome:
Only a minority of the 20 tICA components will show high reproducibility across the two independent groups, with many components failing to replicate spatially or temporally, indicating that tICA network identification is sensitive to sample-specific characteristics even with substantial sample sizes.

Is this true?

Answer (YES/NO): NO